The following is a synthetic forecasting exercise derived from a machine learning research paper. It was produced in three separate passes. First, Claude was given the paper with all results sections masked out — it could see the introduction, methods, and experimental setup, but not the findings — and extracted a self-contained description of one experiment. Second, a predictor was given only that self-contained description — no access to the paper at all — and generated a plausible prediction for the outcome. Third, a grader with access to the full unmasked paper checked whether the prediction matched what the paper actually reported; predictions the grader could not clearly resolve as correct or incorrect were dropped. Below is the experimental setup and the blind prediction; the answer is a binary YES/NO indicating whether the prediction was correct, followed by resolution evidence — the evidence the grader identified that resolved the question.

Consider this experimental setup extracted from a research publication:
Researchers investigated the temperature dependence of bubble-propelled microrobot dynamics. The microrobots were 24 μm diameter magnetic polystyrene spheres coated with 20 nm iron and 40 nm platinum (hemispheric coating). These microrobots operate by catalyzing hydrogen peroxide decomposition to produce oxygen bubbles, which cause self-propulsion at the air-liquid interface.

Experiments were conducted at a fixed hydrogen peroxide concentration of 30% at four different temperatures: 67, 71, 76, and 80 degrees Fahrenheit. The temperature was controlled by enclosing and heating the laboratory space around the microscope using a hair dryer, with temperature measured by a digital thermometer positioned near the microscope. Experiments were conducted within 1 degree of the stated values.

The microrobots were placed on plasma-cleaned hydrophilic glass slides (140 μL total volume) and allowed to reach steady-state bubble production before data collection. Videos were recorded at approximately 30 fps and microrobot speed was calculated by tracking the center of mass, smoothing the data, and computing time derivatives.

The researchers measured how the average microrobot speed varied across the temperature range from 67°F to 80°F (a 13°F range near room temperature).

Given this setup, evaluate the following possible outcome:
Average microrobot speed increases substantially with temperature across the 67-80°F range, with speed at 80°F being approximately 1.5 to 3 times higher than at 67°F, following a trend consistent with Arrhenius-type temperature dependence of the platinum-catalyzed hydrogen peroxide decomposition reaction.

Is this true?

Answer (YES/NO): YES